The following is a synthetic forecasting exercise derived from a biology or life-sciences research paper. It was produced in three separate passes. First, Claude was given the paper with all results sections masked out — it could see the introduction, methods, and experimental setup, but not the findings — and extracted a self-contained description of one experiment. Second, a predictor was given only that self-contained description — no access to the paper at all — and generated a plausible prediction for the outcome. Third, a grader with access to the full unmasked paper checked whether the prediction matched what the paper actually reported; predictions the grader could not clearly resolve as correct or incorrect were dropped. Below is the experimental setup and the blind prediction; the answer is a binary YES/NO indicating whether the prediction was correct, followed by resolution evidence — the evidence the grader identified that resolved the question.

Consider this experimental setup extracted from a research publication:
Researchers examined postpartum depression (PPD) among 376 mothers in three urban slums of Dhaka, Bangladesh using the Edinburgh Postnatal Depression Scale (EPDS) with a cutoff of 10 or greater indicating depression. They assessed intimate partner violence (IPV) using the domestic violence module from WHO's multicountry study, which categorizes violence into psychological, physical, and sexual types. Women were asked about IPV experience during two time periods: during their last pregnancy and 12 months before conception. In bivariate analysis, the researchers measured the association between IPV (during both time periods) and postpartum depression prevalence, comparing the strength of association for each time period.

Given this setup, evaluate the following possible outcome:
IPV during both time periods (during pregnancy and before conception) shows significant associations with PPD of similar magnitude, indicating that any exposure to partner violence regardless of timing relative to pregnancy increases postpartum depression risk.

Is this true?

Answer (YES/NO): NO